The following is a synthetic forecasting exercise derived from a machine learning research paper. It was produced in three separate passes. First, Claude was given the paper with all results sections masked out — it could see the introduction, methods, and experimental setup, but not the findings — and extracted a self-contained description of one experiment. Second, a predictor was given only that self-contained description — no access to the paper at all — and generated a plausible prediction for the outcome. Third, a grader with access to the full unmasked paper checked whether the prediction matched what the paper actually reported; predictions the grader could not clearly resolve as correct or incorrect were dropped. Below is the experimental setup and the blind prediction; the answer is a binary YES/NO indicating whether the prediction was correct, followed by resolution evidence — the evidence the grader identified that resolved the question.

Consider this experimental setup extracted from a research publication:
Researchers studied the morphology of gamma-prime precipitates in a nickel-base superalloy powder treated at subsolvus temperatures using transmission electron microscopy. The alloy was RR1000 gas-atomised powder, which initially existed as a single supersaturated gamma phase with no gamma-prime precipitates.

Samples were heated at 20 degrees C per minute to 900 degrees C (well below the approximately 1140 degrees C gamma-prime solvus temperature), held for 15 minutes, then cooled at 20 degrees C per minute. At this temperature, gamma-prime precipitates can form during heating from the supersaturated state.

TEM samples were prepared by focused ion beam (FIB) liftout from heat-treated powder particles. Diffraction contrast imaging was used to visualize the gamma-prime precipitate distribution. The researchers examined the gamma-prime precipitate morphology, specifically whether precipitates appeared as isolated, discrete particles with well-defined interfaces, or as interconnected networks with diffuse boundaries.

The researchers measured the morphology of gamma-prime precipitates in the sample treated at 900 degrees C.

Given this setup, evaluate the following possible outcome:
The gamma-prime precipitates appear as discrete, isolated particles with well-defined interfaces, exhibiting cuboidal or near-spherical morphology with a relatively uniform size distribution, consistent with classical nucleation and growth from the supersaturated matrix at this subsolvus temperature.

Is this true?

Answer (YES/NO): NO